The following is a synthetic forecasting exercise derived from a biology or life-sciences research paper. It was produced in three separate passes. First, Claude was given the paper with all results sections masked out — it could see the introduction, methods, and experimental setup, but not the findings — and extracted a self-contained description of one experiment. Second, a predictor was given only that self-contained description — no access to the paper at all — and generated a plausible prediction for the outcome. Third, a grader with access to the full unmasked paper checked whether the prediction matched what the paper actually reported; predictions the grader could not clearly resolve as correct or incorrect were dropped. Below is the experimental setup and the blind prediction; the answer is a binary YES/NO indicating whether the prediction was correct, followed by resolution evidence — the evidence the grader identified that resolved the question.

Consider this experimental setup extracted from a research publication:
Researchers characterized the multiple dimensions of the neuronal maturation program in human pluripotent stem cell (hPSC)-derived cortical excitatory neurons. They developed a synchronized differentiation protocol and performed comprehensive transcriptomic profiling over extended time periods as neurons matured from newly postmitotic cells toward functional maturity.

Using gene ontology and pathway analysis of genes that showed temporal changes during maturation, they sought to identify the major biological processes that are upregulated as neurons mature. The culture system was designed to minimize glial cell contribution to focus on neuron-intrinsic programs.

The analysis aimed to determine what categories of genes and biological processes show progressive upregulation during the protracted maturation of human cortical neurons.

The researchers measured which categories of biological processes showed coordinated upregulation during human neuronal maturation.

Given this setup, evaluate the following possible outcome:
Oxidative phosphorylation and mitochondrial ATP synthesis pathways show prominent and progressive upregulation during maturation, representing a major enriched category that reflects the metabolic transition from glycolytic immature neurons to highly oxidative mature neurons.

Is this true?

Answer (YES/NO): NO